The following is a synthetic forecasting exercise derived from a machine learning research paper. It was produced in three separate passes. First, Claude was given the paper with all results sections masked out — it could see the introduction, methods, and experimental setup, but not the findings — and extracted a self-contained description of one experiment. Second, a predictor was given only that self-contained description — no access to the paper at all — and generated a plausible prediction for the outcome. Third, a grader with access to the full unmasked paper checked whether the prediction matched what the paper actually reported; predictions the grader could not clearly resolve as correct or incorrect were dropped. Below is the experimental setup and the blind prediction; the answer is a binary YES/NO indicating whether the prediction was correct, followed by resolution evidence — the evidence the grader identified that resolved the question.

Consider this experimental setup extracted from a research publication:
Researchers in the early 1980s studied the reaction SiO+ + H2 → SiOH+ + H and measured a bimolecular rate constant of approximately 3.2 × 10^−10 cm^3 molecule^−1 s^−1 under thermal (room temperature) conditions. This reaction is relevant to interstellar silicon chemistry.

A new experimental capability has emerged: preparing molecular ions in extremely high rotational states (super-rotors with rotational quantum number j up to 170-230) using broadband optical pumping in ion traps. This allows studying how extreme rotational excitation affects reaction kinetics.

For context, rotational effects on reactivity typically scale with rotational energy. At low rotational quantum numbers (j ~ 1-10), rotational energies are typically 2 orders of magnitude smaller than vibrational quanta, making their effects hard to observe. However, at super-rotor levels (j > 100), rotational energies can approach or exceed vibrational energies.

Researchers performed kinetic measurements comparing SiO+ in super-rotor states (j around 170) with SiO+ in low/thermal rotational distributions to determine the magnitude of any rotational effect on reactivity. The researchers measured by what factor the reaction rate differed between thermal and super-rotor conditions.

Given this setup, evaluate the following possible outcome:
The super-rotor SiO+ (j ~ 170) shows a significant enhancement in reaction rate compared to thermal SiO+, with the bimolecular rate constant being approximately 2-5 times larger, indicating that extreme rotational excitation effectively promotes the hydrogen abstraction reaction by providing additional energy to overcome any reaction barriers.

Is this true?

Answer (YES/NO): YES